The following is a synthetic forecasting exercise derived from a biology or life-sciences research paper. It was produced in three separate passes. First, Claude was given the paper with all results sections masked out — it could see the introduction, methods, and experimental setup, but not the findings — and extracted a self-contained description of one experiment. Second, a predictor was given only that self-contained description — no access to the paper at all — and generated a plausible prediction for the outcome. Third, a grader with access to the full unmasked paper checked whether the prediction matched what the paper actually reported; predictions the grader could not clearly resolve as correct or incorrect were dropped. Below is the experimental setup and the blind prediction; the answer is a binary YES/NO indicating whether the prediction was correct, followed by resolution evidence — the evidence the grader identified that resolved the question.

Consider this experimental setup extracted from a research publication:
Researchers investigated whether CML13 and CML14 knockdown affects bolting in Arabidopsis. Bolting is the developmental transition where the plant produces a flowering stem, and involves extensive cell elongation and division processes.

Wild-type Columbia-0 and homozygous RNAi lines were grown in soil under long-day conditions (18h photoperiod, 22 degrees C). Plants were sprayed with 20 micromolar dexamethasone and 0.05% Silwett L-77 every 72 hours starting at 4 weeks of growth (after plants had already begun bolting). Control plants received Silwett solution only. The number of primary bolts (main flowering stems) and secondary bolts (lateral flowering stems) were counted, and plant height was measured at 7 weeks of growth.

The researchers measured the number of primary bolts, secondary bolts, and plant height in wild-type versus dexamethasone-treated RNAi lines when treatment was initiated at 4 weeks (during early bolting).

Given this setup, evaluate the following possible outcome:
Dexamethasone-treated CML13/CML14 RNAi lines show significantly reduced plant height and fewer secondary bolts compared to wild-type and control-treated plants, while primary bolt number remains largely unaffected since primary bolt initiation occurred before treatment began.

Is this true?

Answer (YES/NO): NO